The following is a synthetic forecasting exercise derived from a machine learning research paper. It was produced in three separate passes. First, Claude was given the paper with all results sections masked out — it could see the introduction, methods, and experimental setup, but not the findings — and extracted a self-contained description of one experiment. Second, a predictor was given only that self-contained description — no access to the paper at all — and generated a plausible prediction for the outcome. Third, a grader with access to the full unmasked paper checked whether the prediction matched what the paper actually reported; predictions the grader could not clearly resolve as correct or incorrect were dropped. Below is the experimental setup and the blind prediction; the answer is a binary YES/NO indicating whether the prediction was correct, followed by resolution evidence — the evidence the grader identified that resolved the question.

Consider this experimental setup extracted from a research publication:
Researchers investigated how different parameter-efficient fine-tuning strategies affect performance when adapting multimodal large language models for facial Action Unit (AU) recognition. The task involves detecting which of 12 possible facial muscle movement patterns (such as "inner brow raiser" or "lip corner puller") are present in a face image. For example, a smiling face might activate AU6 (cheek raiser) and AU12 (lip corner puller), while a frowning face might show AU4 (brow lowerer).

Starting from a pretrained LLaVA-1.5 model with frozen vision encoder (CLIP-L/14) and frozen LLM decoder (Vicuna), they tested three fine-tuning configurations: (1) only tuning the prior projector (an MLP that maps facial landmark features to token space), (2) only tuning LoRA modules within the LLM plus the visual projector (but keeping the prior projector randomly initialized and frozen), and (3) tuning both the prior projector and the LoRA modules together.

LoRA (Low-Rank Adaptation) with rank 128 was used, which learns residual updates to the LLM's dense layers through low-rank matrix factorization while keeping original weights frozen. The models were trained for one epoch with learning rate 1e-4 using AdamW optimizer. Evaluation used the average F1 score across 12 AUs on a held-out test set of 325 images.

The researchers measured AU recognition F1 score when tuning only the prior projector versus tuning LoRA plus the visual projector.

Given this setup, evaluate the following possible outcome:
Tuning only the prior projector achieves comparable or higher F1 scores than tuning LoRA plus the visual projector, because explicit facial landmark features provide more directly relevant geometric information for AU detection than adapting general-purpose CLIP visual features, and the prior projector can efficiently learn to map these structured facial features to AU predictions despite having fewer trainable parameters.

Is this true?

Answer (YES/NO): NO